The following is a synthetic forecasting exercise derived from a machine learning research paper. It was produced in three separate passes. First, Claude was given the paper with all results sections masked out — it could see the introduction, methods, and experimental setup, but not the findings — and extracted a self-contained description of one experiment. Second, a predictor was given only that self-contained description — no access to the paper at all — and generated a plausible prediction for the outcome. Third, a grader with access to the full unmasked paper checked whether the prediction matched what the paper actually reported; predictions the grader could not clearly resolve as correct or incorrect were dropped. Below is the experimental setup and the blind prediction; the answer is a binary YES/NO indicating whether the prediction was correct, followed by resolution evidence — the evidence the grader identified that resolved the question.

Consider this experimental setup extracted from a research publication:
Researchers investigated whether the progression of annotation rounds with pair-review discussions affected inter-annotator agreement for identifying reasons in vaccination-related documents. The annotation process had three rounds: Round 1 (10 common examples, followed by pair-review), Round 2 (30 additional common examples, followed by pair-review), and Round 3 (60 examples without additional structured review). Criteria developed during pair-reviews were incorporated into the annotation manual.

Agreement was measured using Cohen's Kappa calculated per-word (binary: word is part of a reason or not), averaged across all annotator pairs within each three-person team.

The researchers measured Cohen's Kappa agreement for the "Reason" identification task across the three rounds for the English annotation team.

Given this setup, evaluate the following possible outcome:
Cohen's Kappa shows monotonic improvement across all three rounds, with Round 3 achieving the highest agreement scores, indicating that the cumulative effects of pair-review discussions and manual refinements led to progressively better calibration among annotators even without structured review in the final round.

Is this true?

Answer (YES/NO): NO